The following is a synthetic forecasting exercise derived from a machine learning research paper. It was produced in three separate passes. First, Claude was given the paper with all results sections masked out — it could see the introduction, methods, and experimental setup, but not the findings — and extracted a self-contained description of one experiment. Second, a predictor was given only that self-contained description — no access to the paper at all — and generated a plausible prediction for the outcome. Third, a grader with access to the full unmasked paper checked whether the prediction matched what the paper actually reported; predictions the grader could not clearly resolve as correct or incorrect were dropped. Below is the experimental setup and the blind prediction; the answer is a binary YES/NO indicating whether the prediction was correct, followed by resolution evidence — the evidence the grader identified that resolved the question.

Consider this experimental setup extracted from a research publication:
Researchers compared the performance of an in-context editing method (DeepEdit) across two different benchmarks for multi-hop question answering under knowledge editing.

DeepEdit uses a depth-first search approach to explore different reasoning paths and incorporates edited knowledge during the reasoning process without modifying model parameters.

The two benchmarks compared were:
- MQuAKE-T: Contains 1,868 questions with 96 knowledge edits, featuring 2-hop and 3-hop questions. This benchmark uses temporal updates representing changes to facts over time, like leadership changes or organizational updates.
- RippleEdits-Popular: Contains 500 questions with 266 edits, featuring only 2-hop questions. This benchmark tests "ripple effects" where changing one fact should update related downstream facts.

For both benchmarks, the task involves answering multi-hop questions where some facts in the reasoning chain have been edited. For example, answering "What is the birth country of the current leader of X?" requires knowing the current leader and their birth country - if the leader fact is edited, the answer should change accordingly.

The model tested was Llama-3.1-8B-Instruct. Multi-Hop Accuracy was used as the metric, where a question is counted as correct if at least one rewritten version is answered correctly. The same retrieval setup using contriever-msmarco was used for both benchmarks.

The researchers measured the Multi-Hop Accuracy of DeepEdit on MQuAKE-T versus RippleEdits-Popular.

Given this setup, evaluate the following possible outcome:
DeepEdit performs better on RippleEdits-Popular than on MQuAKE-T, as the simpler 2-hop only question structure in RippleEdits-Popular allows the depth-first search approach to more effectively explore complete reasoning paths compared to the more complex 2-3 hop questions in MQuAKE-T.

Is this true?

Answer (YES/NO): NO